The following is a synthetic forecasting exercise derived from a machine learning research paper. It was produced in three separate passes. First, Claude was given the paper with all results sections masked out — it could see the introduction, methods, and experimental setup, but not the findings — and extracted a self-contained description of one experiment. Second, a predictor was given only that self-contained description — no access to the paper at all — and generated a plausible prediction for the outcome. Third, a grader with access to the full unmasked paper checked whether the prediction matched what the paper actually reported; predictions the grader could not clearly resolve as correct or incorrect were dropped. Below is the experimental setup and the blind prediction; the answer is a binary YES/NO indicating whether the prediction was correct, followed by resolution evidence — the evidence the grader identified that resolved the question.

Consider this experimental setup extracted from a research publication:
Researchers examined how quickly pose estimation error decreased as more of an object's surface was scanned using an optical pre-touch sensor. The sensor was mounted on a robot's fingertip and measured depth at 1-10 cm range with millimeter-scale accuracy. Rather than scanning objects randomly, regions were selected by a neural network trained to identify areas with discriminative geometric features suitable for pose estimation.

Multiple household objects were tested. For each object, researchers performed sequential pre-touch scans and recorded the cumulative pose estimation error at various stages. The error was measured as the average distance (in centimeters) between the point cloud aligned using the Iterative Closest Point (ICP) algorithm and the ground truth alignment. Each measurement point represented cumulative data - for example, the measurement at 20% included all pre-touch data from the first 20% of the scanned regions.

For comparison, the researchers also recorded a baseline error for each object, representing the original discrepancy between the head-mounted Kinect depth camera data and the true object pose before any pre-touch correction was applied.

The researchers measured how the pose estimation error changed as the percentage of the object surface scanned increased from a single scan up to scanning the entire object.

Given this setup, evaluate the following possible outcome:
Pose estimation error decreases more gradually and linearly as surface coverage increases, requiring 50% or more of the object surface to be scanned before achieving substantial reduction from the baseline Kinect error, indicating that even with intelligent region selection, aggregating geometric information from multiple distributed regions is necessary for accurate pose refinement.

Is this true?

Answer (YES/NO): NO